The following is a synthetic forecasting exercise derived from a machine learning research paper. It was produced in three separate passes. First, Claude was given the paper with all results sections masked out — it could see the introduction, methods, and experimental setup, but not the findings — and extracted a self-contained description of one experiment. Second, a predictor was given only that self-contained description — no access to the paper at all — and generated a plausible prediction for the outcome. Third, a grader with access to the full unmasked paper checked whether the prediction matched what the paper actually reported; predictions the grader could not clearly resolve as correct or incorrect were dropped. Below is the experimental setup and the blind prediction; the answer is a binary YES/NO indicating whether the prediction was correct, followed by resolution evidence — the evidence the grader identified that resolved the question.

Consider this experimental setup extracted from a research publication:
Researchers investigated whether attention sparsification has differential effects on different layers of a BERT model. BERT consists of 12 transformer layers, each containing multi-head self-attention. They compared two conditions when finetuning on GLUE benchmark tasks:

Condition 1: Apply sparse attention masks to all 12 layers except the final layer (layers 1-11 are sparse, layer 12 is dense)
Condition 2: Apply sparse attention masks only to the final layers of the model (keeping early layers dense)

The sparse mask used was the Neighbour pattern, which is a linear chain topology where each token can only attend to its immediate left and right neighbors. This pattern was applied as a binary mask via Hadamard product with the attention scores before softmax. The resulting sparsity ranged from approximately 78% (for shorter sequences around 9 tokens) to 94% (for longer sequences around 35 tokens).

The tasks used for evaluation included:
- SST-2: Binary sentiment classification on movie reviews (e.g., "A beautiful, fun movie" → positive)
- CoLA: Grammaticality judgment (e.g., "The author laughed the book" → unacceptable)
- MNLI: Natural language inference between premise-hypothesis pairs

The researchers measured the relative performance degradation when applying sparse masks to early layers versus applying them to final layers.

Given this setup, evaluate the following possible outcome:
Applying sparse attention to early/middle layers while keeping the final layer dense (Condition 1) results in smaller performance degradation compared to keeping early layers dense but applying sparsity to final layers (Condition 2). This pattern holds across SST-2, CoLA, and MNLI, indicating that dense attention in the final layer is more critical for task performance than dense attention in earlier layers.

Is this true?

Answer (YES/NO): NO